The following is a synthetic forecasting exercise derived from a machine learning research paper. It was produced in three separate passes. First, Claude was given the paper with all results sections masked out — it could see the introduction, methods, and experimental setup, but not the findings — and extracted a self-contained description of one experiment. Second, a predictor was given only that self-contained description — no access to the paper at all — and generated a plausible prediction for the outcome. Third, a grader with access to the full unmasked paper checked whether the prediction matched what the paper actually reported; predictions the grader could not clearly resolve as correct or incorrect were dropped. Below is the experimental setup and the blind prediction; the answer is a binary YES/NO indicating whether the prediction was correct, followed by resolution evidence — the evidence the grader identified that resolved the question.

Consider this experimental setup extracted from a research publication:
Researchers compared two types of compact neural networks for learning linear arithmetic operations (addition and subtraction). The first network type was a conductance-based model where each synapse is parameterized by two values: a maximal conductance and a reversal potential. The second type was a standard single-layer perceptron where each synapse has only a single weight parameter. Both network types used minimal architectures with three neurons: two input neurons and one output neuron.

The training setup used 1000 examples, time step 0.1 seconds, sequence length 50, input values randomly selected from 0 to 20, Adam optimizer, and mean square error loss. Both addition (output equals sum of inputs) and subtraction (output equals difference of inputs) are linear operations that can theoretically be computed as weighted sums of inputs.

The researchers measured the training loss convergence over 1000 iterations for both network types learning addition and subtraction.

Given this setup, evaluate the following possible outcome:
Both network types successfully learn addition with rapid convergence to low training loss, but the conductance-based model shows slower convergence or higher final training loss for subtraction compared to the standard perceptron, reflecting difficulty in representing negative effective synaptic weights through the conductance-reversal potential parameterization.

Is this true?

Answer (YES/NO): NO